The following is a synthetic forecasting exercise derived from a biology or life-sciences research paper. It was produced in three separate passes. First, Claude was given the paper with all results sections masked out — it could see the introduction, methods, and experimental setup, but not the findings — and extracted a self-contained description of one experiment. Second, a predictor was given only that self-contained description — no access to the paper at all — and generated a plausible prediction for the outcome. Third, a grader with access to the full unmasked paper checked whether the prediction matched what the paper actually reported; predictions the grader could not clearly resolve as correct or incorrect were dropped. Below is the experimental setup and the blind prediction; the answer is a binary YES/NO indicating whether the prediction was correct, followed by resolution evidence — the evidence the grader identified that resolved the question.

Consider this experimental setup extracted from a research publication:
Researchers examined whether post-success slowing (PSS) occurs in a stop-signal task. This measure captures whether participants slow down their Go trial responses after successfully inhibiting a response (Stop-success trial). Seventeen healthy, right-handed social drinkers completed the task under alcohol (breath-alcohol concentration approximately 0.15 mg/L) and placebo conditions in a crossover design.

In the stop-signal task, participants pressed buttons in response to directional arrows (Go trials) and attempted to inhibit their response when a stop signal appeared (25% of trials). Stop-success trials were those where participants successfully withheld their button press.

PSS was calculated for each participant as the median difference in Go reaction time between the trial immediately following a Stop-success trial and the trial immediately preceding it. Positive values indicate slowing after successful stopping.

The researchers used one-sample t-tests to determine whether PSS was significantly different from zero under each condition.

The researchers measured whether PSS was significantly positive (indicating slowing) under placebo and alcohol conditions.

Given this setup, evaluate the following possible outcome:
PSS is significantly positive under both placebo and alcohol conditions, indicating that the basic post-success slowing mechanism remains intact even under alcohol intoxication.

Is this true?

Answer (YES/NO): NO